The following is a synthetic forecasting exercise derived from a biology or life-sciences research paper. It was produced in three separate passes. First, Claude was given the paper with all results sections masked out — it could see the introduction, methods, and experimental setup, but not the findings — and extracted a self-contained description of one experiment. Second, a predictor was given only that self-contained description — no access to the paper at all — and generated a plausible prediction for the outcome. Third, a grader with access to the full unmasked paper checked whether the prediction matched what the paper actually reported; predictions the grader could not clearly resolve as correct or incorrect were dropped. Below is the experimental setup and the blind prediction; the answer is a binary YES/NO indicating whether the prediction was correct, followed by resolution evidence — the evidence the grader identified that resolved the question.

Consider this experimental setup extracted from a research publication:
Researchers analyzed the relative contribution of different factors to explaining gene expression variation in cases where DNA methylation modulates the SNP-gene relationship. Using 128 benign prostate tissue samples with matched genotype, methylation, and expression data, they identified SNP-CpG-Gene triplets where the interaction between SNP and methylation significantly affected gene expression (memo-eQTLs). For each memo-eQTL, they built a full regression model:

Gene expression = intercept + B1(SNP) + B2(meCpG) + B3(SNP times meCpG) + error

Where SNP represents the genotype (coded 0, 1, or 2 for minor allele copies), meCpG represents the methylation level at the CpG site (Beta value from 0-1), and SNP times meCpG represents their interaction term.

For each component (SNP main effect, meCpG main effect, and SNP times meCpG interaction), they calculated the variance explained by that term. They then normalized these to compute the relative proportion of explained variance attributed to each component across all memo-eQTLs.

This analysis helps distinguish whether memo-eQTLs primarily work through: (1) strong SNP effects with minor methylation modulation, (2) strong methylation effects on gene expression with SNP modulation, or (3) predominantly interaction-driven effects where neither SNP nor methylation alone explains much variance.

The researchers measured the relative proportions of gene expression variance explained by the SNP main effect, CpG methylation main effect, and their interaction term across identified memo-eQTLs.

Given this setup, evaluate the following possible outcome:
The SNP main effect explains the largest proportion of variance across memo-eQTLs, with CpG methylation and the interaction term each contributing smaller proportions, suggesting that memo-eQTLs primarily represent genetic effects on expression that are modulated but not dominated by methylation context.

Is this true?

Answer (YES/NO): NO